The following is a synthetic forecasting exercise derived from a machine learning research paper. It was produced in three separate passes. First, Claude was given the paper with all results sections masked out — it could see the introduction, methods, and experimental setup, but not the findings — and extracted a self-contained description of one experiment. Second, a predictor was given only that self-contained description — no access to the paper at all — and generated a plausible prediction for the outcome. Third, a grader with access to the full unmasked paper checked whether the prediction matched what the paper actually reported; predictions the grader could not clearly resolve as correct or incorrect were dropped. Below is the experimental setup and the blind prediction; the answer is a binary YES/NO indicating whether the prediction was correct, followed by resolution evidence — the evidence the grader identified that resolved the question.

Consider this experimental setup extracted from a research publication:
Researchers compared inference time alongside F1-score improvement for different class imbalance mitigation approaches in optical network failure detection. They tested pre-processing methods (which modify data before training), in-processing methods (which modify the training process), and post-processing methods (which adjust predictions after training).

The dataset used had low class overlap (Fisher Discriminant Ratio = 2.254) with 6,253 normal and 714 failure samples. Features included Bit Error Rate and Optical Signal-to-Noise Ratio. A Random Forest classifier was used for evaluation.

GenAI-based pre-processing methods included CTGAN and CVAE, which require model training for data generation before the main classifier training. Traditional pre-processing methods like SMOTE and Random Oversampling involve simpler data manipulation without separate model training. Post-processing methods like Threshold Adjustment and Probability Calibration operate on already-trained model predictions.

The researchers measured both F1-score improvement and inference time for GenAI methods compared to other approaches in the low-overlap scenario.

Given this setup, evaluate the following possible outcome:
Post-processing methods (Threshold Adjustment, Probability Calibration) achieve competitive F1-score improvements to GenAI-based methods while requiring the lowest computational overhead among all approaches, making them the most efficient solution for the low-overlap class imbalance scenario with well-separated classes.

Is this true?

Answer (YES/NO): NO